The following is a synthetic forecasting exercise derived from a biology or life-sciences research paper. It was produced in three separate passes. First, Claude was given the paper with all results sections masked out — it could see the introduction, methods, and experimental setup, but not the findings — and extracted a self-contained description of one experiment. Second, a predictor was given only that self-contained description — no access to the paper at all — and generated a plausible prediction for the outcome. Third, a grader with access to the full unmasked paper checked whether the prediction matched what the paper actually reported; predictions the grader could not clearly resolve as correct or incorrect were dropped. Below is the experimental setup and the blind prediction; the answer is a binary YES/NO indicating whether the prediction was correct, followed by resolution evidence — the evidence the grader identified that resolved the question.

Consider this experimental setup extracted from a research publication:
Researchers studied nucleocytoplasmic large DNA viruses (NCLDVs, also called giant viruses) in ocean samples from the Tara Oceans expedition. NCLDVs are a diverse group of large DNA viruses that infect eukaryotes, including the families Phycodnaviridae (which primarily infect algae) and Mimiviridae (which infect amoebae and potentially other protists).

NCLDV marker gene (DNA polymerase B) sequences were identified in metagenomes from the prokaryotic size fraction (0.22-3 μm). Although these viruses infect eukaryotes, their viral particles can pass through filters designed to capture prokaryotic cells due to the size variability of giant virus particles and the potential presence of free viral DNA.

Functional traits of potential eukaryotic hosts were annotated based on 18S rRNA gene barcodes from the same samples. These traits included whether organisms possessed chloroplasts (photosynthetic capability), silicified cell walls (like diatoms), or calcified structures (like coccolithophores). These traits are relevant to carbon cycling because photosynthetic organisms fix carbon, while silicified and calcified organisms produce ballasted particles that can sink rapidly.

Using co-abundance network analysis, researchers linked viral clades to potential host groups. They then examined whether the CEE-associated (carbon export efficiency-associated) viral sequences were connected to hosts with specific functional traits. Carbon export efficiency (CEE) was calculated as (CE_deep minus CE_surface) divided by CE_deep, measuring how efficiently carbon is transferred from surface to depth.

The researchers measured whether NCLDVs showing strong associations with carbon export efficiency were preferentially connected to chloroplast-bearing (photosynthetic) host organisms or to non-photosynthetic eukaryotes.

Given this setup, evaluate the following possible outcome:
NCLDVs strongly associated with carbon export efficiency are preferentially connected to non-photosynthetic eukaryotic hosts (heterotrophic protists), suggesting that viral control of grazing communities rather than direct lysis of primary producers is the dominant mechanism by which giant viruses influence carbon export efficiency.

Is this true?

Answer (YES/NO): NO